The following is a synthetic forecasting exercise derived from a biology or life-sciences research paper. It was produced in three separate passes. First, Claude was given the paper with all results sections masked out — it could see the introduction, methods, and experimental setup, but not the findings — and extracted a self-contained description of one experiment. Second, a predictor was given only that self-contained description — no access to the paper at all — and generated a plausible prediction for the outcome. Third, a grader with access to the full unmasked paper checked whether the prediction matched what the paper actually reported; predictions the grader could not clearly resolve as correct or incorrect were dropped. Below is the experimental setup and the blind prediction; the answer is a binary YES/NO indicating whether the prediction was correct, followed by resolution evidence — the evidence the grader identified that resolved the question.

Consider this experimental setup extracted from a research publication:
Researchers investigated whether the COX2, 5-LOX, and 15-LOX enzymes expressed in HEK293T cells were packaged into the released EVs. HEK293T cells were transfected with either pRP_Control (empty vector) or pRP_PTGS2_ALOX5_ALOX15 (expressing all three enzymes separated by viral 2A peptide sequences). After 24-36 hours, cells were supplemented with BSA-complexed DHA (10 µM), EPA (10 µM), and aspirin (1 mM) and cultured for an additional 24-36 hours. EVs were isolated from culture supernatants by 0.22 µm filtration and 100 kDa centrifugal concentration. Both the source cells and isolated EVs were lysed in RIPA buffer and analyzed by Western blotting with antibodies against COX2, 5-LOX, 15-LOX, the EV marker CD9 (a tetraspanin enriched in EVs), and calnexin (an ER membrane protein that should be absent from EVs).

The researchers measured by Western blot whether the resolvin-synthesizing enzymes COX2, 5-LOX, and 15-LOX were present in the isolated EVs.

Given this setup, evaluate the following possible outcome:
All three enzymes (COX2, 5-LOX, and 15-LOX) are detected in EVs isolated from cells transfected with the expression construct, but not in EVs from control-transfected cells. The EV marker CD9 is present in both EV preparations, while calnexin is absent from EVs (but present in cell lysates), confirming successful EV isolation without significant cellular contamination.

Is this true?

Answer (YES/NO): NO